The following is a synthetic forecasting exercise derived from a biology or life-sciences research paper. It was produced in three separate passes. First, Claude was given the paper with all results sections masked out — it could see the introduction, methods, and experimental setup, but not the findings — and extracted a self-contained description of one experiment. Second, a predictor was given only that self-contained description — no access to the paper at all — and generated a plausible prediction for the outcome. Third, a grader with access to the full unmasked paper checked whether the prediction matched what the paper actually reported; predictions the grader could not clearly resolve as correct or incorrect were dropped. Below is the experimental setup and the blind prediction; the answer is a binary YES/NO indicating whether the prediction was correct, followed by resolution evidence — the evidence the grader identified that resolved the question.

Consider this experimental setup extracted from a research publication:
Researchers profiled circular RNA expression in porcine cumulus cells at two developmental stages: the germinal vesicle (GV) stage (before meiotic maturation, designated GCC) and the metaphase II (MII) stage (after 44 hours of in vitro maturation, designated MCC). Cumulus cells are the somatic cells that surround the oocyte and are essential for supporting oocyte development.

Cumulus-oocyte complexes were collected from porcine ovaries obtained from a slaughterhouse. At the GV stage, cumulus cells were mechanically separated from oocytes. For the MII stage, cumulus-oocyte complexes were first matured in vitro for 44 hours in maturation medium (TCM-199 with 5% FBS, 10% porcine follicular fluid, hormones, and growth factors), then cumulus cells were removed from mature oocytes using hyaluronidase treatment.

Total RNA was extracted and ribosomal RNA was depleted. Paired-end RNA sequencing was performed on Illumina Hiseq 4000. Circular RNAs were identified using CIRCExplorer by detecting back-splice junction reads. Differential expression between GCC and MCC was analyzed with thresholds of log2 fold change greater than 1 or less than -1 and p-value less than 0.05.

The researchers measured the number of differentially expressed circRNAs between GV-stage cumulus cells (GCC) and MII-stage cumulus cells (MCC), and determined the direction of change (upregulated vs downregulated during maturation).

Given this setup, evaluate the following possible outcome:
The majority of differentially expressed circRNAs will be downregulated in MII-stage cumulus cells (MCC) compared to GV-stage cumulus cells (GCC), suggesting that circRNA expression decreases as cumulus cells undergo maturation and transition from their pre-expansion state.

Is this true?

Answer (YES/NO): NO